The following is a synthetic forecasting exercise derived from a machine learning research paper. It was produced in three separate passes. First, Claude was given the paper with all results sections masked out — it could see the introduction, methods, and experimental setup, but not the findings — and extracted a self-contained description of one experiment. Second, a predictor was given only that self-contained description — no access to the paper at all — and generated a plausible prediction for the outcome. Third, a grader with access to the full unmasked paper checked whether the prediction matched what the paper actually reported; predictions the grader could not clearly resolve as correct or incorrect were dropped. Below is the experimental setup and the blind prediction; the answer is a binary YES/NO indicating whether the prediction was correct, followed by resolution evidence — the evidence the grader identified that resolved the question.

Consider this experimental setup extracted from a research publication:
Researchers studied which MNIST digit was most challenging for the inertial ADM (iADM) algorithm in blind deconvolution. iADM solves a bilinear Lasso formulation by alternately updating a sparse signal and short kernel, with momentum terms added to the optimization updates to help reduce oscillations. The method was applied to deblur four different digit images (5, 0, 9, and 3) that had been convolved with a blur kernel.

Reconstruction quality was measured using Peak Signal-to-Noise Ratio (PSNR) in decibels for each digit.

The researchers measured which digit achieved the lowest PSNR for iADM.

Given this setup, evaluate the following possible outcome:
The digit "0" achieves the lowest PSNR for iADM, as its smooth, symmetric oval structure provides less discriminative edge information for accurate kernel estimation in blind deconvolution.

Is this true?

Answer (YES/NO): NO